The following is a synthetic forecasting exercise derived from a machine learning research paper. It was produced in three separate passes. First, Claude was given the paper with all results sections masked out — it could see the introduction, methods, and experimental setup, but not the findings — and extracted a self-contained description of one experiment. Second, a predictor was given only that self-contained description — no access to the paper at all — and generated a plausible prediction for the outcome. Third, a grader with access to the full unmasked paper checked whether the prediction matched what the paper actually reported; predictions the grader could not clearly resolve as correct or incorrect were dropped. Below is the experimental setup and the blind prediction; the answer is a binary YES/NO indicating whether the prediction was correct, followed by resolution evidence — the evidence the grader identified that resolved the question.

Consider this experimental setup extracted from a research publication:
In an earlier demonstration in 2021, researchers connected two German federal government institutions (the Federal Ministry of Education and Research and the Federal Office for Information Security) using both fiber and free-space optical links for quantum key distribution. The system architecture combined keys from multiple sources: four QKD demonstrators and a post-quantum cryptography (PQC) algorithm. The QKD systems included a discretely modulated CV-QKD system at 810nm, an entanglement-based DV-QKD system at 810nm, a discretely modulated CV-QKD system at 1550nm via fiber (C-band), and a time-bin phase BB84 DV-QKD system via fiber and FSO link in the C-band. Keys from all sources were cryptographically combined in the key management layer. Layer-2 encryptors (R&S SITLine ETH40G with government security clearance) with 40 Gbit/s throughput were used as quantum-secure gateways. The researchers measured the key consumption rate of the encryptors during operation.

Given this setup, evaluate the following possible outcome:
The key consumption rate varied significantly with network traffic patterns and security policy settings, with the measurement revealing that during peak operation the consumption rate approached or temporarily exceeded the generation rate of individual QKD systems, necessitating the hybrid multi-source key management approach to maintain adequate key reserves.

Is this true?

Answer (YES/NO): NO